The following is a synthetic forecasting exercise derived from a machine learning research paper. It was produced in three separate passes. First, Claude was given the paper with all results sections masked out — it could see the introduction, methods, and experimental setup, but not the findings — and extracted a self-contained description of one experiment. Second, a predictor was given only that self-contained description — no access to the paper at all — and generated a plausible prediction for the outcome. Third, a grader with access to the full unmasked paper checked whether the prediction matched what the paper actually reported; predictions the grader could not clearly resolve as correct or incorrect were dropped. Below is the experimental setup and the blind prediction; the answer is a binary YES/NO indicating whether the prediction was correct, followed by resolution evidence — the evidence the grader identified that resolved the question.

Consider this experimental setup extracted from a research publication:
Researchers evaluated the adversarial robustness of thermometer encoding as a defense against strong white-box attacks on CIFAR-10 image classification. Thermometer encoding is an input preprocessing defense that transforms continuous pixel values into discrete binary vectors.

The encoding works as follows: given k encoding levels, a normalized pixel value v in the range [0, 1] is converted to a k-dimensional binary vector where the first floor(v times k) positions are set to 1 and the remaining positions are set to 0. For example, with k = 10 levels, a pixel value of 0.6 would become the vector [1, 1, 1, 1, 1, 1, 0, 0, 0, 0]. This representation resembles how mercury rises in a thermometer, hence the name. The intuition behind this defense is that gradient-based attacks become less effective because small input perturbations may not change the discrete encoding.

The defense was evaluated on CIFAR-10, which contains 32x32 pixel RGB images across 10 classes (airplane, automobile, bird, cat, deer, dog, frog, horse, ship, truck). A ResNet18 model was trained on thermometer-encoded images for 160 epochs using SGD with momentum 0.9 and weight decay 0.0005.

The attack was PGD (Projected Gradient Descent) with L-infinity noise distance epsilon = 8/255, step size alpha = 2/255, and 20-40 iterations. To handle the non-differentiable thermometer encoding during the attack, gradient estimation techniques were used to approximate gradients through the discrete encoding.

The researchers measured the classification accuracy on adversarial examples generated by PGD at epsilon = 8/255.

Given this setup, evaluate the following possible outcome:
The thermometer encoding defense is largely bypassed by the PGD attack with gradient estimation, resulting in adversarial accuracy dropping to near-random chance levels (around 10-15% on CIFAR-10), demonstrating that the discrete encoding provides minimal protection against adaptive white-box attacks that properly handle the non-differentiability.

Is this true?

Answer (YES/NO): NO